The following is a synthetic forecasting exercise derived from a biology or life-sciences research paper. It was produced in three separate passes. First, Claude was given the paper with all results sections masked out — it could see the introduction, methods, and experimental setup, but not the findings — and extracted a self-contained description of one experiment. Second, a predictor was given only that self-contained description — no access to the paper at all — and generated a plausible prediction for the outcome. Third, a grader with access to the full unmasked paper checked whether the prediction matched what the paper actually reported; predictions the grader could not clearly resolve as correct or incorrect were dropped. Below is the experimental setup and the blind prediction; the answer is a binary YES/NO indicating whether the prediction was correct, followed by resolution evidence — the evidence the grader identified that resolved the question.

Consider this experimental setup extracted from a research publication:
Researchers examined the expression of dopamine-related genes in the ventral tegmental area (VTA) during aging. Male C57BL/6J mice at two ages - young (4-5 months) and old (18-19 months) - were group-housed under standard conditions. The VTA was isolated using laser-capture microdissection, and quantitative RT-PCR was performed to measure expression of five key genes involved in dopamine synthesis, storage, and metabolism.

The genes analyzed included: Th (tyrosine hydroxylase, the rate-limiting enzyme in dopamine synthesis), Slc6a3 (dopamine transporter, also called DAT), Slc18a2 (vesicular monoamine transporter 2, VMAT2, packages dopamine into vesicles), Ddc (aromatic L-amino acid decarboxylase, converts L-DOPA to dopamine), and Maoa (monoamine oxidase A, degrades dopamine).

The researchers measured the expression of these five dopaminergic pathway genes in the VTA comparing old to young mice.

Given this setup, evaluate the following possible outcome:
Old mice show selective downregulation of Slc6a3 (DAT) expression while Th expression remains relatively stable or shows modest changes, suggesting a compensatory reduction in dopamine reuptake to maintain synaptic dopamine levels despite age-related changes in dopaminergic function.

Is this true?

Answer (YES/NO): NO